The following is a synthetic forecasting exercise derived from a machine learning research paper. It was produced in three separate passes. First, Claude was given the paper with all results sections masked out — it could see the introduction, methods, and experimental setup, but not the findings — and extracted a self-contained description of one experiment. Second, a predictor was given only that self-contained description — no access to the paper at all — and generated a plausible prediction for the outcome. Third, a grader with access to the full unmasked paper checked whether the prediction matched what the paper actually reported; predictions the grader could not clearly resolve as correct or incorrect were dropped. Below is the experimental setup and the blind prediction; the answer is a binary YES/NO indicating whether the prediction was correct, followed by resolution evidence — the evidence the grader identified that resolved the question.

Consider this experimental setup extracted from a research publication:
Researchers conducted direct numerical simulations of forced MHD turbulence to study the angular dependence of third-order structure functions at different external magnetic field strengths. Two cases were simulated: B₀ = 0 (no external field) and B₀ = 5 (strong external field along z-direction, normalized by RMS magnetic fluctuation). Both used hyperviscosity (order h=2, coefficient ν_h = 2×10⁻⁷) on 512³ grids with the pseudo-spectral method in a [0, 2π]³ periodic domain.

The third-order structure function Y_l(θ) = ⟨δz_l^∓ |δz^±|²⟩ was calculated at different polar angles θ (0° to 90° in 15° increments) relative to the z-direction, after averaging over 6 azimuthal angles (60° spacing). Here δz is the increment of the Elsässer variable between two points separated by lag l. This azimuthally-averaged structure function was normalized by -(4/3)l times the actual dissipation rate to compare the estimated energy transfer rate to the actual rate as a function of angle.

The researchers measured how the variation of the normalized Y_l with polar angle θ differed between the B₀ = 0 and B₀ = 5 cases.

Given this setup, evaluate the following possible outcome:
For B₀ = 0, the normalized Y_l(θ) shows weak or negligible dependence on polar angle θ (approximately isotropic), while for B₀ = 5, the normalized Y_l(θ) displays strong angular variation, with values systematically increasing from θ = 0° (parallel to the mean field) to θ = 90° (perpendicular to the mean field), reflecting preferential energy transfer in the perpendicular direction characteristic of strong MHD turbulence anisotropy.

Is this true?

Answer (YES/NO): NO